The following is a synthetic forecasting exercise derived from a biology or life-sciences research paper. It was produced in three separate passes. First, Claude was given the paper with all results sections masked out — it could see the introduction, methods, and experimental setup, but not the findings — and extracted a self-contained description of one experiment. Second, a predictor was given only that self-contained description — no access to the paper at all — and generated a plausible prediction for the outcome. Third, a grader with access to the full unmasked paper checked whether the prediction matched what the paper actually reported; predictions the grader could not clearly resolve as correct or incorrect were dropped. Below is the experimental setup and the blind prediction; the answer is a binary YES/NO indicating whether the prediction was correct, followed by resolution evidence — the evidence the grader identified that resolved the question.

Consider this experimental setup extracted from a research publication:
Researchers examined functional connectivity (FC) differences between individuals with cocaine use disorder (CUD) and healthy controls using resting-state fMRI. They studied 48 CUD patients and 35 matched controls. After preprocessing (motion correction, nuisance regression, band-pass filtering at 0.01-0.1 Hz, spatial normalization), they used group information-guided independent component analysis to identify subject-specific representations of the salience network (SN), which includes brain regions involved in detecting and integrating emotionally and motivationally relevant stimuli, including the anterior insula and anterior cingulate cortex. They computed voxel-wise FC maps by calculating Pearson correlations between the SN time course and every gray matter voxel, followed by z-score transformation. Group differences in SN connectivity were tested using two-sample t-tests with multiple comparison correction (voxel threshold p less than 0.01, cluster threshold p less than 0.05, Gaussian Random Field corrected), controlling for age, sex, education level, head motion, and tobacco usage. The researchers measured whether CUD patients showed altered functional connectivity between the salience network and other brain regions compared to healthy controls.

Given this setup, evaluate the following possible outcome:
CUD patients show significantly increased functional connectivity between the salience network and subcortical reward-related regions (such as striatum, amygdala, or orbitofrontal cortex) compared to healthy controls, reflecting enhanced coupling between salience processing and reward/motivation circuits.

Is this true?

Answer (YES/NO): NO